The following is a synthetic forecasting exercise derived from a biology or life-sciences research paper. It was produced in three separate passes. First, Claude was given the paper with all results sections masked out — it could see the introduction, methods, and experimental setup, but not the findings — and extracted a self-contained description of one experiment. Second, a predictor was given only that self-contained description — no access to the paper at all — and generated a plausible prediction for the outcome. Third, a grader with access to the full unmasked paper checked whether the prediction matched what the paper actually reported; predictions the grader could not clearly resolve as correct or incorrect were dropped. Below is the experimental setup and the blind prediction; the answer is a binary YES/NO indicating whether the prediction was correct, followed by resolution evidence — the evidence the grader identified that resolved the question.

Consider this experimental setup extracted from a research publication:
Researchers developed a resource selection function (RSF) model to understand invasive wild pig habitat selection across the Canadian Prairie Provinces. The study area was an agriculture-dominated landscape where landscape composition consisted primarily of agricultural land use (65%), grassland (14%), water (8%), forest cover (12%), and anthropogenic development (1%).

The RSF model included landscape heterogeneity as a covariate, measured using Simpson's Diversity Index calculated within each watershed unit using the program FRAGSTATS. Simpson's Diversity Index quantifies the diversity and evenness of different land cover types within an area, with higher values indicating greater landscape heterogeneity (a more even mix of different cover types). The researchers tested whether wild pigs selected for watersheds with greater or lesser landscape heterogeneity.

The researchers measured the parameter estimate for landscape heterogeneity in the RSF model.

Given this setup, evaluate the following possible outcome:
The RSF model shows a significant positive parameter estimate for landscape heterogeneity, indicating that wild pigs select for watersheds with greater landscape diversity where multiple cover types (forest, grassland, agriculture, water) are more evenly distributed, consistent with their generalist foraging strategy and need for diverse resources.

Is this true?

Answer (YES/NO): NO